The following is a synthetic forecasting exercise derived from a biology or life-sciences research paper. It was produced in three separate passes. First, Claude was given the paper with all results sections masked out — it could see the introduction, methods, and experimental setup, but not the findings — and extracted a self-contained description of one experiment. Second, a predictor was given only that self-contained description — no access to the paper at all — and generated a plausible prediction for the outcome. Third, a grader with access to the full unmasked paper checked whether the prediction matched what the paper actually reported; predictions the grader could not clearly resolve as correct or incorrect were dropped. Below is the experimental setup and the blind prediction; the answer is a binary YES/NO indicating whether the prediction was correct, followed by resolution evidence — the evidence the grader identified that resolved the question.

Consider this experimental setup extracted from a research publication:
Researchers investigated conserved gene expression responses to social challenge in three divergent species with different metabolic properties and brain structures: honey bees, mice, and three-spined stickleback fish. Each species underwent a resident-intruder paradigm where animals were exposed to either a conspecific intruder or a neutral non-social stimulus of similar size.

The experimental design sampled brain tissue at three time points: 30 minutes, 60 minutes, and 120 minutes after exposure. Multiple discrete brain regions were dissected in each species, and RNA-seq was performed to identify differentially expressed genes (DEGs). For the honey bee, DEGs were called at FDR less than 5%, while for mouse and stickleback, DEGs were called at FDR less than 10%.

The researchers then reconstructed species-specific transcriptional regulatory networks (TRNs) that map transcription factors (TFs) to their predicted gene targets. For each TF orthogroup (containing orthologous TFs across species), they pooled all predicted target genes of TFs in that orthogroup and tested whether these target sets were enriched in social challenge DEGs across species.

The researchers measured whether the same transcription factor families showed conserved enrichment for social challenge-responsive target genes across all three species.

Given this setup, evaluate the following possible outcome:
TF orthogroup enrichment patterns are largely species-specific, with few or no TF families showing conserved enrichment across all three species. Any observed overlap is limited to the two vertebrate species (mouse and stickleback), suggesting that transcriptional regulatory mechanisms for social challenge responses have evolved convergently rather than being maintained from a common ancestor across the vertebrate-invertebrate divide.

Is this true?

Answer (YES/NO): NO